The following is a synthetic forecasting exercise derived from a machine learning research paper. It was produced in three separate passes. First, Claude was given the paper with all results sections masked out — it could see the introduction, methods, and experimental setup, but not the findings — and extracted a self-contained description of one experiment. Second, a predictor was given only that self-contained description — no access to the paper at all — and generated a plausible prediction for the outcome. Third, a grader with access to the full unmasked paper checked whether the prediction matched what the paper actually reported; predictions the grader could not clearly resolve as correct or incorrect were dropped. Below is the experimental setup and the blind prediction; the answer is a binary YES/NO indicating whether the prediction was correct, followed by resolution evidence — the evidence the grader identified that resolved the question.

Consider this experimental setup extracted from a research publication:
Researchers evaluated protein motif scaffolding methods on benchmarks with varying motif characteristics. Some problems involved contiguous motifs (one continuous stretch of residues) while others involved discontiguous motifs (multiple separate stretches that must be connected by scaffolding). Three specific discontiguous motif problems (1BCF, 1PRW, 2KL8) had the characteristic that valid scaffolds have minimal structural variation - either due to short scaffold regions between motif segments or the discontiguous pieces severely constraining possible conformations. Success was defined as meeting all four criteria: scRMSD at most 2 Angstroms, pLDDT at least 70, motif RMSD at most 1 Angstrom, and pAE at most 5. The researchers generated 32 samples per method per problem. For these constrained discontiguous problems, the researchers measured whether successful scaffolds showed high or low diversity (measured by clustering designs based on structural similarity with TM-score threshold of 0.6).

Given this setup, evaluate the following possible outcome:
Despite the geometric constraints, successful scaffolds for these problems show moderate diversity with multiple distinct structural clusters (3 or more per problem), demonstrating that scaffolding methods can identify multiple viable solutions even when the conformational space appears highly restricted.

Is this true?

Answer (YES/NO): NO